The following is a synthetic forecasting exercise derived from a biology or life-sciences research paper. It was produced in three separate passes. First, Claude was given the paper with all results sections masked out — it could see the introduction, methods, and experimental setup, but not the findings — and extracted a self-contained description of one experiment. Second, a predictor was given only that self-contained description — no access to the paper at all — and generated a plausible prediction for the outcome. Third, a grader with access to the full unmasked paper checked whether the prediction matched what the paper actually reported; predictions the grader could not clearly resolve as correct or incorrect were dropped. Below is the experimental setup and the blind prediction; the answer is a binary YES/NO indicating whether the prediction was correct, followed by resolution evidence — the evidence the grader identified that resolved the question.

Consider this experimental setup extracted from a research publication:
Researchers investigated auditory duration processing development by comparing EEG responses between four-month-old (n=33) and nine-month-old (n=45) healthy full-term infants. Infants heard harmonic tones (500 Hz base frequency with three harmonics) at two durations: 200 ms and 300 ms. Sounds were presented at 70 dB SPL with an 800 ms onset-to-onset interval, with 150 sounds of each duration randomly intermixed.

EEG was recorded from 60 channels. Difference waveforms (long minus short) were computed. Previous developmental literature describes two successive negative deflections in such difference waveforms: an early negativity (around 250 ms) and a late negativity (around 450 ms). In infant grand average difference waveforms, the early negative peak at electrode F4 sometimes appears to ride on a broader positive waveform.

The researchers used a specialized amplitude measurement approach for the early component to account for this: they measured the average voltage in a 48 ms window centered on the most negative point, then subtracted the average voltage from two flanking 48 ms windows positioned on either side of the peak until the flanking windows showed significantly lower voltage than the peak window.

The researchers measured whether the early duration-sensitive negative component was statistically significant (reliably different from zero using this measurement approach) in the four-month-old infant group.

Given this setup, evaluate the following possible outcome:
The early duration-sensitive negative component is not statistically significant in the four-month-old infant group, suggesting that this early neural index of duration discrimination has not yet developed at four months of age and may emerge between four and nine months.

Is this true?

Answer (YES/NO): NO